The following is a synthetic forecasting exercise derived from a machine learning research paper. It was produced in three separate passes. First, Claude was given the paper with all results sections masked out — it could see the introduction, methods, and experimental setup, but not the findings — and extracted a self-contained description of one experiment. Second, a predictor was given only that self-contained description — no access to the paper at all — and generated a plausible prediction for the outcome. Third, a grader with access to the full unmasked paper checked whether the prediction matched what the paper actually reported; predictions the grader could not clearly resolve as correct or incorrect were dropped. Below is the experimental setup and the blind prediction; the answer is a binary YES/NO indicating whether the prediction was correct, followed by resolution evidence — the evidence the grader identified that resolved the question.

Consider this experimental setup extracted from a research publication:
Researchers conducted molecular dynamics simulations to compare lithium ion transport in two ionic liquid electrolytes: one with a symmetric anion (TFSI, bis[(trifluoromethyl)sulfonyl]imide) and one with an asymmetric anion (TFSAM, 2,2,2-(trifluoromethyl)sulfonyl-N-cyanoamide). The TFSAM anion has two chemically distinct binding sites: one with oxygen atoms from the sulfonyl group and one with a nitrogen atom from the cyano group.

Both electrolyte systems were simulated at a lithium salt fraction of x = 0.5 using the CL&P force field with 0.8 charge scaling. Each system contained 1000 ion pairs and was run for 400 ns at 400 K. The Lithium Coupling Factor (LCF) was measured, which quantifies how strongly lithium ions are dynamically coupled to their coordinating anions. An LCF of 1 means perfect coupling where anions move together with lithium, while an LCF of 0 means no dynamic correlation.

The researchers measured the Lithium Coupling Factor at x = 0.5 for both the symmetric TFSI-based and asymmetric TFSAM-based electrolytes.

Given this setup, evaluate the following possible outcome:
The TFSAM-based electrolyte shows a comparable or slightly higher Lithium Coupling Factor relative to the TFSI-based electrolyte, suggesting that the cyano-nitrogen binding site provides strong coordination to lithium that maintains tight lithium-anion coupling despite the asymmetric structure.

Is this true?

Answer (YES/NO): NO